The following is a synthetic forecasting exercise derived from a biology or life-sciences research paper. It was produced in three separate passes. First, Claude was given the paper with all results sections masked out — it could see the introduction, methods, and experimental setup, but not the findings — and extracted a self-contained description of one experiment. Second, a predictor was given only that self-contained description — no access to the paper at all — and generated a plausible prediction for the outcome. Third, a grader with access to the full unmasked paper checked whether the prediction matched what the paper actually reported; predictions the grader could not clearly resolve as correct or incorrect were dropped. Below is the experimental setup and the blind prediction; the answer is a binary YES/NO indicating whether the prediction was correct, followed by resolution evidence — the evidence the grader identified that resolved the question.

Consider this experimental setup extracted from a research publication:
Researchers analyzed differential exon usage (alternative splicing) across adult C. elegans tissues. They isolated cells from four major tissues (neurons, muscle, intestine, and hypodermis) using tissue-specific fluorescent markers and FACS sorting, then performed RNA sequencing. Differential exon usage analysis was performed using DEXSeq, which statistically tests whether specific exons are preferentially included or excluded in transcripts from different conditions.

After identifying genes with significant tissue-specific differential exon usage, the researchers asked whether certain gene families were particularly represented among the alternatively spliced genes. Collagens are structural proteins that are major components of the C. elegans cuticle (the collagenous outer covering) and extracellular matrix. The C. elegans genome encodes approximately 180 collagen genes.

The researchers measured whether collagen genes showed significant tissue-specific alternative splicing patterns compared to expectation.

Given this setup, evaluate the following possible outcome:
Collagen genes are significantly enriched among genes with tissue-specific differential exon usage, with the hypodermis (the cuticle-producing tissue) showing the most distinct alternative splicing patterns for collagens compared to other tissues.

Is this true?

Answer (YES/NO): NO